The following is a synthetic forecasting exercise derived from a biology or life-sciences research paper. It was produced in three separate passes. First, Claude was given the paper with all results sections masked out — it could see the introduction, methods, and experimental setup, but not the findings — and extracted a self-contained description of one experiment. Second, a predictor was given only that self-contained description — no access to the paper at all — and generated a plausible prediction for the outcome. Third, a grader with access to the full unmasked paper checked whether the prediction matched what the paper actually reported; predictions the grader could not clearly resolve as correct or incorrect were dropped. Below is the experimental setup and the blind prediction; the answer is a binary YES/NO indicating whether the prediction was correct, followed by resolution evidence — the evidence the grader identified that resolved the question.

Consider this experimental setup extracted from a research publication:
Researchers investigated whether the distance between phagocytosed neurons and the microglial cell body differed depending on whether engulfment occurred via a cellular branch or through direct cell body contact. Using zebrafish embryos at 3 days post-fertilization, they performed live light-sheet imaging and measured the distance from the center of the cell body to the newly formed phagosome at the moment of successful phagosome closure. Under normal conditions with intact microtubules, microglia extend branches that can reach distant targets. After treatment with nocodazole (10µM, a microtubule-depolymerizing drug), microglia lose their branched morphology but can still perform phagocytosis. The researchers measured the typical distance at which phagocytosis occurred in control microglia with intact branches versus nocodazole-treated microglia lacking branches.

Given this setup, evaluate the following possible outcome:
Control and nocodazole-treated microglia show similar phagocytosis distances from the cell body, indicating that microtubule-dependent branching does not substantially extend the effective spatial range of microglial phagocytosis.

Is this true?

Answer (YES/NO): NO